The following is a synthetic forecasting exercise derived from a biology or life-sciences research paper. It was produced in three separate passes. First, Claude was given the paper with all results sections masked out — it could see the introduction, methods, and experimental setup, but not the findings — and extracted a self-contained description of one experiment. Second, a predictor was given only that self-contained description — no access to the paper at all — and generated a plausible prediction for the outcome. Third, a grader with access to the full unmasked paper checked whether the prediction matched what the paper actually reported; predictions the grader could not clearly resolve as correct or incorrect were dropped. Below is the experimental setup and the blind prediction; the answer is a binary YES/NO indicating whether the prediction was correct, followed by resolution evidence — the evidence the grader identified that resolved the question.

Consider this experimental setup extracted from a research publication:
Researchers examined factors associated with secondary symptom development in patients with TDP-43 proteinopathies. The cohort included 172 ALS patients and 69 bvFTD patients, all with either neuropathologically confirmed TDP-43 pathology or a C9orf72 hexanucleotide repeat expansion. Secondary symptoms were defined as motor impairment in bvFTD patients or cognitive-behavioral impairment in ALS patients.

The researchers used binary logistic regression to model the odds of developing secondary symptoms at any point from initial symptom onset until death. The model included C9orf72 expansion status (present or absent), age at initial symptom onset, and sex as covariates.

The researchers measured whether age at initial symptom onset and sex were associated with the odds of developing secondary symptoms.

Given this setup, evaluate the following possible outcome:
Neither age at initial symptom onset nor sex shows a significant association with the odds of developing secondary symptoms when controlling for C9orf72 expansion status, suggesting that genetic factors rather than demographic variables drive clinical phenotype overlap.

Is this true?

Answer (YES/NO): YES